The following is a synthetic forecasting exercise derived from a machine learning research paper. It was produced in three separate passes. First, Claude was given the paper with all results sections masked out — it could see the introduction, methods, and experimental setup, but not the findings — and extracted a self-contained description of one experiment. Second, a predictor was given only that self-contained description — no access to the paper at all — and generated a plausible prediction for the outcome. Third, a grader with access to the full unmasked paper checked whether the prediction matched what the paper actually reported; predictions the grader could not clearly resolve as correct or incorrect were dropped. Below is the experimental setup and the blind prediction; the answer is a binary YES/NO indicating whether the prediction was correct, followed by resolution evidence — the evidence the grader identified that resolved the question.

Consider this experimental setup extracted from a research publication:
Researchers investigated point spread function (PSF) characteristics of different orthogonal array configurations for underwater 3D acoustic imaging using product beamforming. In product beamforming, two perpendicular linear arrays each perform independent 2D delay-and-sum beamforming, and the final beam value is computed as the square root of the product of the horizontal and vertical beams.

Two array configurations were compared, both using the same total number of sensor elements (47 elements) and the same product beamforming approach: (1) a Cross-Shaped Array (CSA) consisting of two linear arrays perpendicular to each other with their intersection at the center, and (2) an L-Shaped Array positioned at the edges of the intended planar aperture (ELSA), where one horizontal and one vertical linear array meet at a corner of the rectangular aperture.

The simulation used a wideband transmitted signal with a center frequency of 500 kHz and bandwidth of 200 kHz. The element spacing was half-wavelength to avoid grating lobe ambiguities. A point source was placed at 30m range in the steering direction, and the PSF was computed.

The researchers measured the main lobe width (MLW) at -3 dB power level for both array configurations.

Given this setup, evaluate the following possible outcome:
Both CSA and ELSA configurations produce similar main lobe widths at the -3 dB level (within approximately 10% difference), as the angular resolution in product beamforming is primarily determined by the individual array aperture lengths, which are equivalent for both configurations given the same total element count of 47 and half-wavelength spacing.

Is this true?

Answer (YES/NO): NO